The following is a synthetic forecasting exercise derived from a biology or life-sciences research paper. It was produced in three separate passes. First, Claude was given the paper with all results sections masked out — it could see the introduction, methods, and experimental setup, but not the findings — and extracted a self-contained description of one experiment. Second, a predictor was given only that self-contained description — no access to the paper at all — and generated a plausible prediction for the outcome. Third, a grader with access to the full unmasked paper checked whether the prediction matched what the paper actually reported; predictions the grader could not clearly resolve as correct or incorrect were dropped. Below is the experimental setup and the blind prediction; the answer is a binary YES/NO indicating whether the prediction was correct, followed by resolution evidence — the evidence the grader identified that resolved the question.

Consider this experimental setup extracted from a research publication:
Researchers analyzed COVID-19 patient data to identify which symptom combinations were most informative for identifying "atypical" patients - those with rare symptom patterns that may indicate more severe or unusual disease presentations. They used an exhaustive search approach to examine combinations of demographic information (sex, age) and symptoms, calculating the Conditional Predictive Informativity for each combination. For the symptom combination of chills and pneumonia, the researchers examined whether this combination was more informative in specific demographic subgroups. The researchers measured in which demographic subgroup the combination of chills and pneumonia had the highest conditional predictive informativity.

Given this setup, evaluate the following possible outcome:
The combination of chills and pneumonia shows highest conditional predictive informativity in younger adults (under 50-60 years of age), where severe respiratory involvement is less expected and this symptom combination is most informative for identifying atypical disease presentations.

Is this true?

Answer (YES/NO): NO